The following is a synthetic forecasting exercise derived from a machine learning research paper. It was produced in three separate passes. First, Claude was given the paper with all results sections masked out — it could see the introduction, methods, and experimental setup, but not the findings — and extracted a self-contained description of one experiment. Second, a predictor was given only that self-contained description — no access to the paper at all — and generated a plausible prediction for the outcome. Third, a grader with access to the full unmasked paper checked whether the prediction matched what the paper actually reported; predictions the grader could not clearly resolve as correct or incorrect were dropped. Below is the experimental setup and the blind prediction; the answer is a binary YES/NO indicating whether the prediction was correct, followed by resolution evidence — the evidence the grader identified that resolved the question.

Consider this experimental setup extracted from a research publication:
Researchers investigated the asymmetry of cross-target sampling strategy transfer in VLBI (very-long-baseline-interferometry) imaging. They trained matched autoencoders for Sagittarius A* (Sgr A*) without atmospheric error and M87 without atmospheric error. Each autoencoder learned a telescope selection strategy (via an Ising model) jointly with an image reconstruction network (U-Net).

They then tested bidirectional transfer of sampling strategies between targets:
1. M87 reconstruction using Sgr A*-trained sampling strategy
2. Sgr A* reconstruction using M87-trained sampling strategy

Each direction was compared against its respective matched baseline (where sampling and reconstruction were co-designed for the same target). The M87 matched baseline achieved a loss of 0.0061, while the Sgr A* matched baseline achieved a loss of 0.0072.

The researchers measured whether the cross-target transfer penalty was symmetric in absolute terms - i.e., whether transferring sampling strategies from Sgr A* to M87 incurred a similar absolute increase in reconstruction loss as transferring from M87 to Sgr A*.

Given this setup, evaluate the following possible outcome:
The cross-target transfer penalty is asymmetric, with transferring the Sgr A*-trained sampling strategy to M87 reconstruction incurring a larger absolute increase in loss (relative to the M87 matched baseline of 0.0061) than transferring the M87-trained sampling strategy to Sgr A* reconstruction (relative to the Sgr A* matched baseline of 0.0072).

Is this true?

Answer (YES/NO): NO